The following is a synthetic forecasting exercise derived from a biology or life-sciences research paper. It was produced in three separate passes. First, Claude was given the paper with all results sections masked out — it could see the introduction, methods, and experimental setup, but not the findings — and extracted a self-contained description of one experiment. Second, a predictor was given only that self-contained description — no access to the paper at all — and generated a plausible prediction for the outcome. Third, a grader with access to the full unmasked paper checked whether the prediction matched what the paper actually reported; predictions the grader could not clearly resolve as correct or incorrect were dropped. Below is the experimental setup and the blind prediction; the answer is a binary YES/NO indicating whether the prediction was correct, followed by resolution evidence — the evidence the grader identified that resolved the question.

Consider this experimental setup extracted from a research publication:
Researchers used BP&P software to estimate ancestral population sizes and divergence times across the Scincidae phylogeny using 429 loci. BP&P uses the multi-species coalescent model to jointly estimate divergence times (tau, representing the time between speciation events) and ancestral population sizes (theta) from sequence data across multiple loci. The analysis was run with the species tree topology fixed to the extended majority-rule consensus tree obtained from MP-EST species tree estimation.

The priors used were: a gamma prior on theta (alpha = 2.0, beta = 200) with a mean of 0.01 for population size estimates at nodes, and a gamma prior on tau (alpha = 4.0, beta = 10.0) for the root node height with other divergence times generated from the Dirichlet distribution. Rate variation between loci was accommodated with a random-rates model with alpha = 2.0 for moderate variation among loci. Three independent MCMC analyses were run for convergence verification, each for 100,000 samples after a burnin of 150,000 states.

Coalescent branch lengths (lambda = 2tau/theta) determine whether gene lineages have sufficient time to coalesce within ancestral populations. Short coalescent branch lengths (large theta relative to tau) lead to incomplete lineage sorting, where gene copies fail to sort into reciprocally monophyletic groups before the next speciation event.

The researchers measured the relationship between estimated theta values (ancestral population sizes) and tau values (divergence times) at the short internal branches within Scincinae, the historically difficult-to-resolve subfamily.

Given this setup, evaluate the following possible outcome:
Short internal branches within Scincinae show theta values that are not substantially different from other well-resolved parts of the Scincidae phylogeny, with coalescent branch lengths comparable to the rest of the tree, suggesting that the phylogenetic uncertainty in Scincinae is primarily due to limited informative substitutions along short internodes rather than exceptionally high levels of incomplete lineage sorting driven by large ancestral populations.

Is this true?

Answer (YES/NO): NO